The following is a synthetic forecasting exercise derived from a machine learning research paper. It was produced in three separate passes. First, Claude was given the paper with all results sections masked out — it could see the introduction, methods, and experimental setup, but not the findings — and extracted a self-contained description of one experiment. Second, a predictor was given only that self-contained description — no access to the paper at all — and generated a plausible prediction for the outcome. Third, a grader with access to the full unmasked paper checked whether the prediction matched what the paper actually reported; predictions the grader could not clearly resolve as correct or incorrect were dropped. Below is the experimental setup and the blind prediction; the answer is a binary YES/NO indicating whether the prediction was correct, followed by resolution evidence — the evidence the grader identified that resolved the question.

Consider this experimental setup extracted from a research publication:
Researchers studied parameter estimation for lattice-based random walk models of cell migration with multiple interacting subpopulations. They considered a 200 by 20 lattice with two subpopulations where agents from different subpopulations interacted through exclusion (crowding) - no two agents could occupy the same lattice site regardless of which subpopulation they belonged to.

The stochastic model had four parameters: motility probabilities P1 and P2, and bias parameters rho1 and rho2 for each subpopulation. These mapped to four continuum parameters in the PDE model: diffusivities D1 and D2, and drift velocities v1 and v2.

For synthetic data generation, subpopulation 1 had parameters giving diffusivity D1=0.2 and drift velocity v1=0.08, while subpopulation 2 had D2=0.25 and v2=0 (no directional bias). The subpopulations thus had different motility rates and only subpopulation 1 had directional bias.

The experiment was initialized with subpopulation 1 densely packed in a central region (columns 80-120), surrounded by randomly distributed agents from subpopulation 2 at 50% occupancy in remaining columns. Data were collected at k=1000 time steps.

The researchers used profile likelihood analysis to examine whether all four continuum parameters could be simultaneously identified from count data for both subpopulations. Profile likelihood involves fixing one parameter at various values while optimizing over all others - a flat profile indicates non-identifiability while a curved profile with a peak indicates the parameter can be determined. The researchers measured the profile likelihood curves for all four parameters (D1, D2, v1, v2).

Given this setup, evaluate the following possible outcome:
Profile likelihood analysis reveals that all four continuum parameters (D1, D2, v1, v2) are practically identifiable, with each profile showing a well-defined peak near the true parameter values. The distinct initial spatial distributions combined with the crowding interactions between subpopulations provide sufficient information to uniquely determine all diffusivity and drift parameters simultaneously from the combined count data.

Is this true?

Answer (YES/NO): NO